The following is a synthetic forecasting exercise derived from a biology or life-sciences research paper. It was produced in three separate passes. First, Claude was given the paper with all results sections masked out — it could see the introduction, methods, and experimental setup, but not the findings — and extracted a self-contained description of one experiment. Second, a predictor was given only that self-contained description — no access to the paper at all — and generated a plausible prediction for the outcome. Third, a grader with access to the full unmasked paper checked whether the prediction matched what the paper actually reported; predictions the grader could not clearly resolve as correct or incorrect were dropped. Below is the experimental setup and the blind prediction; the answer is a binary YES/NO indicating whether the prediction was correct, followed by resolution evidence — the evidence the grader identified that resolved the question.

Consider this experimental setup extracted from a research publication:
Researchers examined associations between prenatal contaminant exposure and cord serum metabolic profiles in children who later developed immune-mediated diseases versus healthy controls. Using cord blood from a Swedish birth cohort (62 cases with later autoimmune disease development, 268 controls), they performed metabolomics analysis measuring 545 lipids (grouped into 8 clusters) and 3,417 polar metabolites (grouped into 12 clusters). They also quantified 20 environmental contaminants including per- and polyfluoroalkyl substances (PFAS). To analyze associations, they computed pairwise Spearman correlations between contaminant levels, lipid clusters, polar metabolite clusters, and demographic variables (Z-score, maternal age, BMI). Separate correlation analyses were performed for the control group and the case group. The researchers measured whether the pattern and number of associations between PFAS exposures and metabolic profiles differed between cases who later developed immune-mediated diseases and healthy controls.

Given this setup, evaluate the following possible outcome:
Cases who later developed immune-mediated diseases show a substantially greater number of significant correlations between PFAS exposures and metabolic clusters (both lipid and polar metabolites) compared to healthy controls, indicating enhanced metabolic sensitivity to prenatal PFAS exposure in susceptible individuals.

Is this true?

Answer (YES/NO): YES